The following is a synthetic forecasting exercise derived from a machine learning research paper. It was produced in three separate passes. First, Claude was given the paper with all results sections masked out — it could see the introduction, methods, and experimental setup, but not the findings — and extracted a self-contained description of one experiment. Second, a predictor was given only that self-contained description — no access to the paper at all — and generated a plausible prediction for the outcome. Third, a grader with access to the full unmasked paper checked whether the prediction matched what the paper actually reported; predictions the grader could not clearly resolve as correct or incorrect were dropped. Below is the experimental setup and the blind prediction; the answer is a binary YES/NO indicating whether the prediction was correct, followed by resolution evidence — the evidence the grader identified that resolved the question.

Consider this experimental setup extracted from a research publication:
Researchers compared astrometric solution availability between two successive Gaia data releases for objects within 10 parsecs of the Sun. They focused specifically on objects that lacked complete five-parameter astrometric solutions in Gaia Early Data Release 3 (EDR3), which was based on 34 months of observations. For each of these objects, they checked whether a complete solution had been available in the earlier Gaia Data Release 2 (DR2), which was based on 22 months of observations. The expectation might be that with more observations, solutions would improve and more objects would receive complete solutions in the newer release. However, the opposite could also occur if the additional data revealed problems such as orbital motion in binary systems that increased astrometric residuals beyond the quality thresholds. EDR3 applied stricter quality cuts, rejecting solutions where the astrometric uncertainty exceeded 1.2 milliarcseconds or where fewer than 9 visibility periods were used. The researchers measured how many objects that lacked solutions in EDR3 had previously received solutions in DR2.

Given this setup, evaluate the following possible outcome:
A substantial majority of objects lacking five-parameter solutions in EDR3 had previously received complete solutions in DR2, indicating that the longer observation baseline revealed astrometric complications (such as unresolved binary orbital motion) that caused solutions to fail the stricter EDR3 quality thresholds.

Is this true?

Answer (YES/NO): NO